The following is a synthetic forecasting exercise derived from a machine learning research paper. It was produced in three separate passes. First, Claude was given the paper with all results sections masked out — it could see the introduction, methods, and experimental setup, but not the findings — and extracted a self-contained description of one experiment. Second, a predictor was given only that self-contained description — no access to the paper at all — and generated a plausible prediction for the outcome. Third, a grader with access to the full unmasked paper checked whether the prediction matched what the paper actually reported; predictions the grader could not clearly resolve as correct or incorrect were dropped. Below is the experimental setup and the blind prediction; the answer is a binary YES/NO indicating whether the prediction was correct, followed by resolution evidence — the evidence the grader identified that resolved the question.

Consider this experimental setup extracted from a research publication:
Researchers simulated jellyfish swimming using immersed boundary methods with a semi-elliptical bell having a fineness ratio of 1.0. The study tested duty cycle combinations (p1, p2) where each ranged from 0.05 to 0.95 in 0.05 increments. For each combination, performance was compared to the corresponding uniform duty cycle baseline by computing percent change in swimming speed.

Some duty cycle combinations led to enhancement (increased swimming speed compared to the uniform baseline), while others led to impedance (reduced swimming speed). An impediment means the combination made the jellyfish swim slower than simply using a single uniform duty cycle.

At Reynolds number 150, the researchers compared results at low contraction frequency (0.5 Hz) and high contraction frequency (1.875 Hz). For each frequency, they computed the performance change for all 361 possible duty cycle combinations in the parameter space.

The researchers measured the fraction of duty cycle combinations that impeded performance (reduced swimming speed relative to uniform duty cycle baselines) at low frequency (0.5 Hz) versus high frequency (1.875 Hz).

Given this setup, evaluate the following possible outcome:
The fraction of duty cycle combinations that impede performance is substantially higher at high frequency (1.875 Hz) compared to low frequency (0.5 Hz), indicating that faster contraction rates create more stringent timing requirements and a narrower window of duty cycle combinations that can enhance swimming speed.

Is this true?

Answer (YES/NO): YES